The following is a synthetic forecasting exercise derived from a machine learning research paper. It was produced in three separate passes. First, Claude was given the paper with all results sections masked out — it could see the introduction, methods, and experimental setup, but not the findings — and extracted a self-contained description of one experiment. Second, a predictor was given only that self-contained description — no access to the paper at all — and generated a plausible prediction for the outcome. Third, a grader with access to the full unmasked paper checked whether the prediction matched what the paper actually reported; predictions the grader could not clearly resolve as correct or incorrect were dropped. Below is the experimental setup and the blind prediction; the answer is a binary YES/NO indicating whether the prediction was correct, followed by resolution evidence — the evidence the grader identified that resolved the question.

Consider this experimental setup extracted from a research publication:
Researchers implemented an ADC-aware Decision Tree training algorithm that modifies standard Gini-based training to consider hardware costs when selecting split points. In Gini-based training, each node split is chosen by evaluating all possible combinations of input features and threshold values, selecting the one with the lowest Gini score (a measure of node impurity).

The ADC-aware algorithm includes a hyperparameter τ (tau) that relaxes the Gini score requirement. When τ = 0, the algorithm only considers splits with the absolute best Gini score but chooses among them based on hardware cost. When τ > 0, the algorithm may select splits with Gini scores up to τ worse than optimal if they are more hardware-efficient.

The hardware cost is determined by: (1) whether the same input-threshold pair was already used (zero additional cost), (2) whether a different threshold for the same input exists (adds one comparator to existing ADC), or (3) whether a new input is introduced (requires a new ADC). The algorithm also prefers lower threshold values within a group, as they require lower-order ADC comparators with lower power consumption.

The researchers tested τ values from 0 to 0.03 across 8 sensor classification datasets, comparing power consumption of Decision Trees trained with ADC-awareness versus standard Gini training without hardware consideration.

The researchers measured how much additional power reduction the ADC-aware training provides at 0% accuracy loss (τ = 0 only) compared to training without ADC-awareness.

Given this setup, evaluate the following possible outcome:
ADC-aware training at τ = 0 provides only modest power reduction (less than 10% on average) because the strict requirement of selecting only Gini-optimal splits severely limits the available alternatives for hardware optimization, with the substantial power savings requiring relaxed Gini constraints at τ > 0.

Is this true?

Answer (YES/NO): NO